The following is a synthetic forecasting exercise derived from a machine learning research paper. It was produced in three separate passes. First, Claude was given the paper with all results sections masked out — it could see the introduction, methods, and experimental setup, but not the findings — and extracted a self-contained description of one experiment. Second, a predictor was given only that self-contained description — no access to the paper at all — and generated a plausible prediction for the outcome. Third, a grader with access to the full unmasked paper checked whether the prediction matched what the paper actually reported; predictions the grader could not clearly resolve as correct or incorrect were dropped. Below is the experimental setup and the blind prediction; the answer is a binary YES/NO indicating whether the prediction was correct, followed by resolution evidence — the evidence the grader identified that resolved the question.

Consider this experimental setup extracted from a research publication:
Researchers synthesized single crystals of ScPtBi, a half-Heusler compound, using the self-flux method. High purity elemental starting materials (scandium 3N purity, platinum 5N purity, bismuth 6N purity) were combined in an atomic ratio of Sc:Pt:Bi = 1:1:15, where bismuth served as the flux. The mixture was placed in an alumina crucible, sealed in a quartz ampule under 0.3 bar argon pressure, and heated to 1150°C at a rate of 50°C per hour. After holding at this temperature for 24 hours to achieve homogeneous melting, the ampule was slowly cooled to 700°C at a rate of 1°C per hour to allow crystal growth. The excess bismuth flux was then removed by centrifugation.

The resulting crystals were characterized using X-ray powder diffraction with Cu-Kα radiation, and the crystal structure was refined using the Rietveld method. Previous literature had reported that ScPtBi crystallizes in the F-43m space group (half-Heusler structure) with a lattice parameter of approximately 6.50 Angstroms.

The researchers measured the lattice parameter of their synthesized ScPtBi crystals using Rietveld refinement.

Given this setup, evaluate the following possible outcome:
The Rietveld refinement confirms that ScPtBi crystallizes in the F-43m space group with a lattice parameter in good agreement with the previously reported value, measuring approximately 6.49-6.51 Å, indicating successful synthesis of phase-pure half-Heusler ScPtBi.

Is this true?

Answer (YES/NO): NO